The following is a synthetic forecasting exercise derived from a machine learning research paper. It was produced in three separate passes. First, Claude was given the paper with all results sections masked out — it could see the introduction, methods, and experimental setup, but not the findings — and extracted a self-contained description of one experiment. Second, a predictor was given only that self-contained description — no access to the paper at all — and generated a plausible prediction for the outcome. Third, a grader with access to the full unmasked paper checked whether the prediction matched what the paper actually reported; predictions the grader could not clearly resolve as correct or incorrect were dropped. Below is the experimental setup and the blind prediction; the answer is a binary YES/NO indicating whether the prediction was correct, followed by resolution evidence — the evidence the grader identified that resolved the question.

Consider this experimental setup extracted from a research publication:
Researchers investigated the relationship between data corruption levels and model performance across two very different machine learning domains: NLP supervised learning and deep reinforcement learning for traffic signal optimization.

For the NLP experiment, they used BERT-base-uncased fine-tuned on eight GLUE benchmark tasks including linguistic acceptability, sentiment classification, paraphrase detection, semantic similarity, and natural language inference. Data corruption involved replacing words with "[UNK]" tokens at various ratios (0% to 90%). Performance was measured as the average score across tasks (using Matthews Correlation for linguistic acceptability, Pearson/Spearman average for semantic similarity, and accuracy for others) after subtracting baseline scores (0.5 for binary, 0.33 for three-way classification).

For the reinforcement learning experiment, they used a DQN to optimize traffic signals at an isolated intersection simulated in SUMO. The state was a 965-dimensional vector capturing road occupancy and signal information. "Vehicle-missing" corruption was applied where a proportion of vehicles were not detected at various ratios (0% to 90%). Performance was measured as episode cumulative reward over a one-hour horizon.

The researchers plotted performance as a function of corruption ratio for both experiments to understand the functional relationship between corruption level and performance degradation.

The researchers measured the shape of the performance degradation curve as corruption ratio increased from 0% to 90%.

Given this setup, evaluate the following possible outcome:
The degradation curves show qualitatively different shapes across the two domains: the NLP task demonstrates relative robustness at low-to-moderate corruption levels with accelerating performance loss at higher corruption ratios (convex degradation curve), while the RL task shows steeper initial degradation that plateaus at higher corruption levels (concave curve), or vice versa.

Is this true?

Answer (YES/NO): NO